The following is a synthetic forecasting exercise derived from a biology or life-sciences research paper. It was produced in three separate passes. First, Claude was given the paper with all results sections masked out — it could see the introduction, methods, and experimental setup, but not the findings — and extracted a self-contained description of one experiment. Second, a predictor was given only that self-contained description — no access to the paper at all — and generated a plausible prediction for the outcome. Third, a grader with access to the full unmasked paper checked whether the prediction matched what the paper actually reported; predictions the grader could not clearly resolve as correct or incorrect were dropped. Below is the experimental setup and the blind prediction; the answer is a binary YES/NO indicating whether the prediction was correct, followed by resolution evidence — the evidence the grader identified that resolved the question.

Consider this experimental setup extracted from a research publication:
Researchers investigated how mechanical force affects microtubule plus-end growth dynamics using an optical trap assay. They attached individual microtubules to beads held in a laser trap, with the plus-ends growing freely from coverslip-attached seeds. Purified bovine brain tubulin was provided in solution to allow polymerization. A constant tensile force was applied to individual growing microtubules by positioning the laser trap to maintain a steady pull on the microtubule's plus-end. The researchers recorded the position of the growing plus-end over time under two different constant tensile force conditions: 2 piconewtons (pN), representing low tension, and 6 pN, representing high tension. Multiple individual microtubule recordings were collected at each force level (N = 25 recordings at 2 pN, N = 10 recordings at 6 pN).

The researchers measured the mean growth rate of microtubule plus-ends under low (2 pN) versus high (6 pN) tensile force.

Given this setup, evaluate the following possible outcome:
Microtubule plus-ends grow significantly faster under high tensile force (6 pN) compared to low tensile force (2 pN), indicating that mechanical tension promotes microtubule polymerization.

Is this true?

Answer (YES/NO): YES